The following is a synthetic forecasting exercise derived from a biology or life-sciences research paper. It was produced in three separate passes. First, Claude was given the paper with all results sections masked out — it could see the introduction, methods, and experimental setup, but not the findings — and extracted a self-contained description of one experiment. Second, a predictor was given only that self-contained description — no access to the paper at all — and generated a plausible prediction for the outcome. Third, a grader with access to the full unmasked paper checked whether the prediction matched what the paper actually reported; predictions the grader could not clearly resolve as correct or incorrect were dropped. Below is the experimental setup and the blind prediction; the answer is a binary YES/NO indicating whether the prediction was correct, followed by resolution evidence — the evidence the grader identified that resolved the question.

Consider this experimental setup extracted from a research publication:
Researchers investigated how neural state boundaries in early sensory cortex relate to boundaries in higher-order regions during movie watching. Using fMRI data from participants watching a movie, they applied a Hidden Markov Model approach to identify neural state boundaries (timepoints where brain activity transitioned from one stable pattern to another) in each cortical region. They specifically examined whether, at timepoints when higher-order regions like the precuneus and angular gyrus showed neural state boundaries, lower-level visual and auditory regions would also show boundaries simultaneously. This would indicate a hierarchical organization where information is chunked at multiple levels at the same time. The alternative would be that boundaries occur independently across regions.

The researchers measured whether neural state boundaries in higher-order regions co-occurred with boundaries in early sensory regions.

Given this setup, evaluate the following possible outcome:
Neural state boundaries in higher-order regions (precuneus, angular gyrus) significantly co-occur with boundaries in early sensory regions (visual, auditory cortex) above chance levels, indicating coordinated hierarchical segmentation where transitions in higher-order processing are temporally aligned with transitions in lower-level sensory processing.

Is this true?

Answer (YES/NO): YES